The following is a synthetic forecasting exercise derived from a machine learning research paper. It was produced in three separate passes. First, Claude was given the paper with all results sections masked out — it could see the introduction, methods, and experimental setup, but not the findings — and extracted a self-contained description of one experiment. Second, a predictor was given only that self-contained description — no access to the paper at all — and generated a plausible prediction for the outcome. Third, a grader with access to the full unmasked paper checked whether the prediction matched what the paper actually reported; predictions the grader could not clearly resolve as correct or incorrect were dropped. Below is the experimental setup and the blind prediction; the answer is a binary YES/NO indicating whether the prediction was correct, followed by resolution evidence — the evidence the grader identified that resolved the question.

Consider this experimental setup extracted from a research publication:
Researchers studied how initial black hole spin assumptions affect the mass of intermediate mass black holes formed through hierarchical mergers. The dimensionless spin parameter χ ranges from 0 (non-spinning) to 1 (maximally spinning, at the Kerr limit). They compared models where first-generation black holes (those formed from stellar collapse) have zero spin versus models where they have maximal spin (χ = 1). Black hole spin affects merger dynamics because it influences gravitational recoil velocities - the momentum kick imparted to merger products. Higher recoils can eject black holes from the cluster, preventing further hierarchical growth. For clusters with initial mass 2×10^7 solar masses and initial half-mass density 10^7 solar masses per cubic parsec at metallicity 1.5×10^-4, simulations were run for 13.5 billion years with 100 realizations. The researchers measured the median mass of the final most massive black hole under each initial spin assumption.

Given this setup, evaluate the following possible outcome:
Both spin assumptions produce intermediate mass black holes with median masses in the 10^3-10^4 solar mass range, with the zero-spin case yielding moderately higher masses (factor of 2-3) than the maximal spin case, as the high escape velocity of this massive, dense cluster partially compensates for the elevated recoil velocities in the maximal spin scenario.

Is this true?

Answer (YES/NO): NO